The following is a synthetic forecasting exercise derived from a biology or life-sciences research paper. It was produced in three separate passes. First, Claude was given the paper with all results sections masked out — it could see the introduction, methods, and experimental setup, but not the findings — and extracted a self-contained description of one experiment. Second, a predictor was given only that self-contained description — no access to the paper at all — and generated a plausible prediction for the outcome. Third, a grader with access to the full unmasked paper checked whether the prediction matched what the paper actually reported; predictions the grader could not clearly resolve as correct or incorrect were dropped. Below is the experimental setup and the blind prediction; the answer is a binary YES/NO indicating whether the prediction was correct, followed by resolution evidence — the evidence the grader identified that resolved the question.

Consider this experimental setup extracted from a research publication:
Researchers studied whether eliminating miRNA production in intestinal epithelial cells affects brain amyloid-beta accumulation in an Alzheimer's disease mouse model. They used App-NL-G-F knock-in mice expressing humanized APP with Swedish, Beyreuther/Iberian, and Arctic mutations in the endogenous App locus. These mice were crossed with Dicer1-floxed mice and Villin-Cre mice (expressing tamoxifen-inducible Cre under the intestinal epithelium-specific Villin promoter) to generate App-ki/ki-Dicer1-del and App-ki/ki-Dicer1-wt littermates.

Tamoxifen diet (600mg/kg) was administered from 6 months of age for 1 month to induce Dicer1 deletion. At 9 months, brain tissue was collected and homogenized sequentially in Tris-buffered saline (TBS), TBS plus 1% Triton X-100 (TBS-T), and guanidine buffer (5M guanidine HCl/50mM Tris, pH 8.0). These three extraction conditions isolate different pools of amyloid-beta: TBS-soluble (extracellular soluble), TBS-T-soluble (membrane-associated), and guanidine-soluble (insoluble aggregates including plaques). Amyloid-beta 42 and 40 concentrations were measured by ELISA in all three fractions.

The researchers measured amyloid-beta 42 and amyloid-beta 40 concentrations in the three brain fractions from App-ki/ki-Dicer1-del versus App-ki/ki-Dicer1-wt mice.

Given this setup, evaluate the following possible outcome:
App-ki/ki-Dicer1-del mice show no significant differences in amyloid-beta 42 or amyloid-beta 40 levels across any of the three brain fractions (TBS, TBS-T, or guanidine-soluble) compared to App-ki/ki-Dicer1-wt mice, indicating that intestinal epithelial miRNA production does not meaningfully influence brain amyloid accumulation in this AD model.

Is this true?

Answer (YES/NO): NO